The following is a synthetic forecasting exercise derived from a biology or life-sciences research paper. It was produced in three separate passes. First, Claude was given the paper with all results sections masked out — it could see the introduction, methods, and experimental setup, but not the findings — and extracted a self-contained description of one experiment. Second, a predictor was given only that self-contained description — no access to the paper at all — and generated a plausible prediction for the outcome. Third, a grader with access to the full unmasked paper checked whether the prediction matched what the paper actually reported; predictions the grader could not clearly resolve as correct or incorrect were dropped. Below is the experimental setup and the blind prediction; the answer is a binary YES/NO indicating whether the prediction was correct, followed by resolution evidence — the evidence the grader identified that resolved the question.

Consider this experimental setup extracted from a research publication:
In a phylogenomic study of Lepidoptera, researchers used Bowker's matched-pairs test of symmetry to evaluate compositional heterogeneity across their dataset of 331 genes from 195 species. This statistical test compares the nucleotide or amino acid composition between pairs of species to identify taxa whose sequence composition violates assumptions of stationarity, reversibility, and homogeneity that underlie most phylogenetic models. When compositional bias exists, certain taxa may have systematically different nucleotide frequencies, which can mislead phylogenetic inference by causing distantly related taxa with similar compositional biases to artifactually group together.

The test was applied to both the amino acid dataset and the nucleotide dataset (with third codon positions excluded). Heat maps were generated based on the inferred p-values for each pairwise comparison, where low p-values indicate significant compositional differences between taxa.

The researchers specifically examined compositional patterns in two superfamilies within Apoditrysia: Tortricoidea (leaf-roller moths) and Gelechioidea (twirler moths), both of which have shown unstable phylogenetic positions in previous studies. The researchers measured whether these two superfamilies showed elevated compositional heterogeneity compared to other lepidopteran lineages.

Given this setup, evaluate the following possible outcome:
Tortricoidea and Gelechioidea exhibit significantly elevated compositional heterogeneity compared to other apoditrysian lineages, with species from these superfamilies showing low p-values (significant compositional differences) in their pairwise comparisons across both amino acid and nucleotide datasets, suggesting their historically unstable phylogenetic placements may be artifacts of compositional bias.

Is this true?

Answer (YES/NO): YES